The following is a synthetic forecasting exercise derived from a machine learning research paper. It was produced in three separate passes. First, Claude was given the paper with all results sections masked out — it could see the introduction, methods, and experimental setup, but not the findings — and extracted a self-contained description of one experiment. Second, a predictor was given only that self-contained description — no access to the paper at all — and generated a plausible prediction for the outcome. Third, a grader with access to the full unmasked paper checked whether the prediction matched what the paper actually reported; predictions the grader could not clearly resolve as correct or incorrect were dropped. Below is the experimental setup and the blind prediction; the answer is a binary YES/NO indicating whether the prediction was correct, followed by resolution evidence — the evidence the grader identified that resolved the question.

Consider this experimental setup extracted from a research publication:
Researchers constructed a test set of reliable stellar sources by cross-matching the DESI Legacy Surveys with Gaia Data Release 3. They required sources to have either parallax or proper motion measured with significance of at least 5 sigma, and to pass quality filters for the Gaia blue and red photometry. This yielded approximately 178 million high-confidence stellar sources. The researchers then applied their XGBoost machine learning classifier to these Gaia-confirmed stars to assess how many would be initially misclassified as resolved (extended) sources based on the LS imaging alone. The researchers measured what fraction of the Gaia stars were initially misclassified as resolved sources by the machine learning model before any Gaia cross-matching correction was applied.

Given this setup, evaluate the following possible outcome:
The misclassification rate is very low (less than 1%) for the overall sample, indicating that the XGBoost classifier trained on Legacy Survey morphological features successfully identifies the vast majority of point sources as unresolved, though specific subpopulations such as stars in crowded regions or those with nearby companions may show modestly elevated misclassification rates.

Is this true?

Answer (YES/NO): NO